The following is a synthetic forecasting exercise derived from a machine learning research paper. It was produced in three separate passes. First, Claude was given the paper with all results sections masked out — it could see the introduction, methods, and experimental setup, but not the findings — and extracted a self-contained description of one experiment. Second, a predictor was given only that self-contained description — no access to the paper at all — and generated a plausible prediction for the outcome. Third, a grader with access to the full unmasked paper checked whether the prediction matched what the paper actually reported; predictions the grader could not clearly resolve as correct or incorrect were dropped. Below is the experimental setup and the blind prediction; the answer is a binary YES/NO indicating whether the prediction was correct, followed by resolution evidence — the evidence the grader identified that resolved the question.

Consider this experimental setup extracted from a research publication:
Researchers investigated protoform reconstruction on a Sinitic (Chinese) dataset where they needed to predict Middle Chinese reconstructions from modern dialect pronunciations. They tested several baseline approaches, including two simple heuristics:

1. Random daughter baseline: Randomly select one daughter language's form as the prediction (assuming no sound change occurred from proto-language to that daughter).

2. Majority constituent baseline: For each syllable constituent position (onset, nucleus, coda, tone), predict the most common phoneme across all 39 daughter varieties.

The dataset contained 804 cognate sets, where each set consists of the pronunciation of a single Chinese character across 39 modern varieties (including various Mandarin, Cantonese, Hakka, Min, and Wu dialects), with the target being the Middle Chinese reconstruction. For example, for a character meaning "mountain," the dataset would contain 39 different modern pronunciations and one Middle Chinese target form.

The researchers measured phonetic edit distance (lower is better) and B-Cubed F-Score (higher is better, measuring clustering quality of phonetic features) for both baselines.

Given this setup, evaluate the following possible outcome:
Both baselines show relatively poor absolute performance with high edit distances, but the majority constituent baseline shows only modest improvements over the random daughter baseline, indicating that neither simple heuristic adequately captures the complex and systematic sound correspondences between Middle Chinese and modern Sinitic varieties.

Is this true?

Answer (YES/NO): YES